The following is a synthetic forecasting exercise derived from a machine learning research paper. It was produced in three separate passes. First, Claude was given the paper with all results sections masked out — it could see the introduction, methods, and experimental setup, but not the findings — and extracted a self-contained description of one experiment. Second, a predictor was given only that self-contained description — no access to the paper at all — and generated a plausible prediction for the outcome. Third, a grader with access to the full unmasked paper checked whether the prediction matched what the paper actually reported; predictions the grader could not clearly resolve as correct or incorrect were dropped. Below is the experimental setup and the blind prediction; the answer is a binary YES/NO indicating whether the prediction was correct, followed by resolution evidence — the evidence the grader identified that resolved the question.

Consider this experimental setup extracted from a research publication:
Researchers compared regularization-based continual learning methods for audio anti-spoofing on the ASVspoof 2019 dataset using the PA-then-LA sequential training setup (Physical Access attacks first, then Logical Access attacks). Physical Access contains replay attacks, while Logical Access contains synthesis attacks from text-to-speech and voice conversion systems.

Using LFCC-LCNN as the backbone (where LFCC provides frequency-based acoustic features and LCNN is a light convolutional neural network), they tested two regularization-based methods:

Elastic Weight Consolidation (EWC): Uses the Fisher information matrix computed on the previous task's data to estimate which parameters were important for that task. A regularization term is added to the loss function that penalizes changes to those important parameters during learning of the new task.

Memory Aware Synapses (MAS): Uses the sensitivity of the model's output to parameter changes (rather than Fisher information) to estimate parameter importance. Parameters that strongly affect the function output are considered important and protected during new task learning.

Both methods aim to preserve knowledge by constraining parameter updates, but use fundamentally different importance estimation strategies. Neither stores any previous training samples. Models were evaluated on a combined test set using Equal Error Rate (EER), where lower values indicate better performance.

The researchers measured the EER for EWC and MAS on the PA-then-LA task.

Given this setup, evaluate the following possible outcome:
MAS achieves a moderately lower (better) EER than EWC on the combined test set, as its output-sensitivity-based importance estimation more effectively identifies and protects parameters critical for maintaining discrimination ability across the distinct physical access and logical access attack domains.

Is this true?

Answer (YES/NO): YES